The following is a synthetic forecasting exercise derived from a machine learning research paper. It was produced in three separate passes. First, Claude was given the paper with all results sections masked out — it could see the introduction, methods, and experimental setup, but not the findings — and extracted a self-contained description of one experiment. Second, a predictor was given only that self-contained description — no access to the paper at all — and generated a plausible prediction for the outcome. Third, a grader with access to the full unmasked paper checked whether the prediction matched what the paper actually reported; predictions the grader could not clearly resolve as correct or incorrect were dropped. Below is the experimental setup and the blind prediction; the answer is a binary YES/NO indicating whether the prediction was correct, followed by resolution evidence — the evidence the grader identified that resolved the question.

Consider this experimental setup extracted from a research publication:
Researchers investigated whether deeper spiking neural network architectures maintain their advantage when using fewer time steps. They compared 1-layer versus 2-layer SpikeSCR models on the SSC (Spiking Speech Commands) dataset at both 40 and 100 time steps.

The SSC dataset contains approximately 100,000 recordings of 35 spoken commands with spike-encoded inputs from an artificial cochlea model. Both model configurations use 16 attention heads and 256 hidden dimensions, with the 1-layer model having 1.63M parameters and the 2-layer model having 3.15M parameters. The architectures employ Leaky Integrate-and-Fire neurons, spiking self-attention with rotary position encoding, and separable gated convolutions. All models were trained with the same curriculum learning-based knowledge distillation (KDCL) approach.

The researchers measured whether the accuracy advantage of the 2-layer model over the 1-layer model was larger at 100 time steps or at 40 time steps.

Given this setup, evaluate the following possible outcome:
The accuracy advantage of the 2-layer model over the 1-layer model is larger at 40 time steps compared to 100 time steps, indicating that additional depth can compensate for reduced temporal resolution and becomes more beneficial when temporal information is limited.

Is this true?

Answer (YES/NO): NO